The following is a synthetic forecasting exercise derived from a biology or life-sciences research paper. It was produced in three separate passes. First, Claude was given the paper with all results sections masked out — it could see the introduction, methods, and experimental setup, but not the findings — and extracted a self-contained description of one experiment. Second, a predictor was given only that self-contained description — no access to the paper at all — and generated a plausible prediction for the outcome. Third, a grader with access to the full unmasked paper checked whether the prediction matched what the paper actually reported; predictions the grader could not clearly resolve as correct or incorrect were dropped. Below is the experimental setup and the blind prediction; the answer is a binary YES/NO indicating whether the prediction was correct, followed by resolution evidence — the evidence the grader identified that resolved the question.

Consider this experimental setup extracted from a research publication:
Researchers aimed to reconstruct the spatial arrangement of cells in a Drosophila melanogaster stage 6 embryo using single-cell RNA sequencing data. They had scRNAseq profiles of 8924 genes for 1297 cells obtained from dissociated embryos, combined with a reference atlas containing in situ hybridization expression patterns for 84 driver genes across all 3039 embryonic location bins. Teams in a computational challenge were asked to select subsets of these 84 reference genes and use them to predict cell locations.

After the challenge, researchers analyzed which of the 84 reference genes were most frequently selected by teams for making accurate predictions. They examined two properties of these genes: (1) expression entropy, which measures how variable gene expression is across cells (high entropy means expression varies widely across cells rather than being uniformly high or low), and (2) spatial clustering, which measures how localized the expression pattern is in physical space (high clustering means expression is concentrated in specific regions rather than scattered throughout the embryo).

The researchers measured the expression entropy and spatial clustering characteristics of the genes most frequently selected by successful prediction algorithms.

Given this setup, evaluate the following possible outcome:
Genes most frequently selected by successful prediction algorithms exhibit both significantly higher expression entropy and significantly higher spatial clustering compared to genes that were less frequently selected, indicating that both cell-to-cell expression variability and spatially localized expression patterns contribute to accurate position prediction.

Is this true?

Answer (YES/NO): YES